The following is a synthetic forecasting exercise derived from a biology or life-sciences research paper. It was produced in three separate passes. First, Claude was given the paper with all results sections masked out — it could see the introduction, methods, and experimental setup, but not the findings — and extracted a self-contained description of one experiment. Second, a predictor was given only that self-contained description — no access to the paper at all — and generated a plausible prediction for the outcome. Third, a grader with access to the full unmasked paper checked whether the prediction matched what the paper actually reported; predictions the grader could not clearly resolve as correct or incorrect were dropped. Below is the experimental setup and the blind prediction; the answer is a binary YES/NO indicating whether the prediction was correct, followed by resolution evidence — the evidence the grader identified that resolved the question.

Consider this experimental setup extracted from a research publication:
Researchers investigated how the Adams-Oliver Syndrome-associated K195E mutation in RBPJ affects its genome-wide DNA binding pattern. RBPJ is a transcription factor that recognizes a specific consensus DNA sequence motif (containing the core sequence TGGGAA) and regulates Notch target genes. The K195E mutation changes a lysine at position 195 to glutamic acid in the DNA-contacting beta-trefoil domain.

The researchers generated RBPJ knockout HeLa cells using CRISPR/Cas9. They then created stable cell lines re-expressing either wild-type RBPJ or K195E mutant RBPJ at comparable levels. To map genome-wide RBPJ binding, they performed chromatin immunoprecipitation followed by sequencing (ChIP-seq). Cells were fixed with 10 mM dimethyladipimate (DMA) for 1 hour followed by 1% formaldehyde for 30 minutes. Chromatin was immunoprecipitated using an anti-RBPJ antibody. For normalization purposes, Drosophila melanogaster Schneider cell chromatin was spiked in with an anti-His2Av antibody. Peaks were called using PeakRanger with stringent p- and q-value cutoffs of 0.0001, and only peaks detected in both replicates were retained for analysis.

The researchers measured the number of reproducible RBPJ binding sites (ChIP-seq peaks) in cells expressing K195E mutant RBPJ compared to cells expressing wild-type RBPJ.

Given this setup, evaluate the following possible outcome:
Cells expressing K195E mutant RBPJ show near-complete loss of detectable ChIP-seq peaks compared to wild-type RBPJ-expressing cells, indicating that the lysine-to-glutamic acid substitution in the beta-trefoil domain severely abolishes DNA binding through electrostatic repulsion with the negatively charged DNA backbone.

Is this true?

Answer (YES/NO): NO